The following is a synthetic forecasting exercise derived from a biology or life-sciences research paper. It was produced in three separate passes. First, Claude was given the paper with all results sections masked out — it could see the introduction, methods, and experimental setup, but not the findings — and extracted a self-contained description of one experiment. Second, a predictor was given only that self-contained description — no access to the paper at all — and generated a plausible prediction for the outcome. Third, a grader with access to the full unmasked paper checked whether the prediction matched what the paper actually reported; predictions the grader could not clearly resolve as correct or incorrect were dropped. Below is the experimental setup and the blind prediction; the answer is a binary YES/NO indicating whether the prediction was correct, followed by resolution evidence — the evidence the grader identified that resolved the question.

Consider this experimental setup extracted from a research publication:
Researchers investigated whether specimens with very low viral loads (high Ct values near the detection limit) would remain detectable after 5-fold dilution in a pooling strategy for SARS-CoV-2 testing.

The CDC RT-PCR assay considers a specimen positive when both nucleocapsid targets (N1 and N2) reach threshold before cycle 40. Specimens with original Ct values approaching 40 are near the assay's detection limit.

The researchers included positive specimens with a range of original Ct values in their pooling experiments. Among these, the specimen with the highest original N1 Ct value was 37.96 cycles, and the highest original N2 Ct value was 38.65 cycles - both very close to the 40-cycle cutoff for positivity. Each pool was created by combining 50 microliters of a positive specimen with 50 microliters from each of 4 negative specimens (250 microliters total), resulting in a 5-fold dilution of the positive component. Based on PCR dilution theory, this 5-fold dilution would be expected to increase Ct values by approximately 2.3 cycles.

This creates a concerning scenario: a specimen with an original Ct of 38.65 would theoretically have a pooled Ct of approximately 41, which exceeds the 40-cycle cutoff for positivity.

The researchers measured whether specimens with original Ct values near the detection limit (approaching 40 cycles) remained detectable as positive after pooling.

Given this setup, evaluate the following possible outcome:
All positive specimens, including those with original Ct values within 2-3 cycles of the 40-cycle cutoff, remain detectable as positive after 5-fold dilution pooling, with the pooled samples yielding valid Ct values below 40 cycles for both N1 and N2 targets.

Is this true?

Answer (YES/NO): YES